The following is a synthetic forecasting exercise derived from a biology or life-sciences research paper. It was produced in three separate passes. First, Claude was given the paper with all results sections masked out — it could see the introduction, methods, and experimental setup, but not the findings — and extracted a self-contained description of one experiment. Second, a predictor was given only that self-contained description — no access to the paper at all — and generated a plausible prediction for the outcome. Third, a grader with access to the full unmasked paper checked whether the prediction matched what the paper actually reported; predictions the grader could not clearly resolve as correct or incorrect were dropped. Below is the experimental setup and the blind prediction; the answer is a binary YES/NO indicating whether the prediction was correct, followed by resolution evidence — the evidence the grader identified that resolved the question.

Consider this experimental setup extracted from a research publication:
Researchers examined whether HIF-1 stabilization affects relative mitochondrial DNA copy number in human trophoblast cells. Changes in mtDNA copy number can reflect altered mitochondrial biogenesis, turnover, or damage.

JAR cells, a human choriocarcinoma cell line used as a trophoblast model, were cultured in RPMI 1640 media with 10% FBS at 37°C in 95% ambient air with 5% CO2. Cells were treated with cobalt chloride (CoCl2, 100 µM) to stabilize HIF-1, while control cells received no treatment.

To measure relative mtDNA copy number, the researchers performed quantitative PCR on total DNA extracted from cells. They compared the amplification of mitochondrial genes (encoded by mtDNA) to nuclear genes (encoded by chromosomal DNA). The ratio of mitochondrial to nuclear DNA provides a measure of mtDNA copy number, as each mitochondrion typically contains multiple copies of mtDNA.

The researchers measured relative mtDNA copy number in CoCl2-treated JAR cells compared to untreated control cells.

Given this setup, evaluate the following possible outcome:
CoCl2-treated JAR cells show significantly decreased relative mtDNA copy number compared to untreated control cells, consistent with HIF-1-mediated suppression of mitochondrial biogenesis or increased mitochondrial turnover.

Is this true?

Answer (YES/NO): YES